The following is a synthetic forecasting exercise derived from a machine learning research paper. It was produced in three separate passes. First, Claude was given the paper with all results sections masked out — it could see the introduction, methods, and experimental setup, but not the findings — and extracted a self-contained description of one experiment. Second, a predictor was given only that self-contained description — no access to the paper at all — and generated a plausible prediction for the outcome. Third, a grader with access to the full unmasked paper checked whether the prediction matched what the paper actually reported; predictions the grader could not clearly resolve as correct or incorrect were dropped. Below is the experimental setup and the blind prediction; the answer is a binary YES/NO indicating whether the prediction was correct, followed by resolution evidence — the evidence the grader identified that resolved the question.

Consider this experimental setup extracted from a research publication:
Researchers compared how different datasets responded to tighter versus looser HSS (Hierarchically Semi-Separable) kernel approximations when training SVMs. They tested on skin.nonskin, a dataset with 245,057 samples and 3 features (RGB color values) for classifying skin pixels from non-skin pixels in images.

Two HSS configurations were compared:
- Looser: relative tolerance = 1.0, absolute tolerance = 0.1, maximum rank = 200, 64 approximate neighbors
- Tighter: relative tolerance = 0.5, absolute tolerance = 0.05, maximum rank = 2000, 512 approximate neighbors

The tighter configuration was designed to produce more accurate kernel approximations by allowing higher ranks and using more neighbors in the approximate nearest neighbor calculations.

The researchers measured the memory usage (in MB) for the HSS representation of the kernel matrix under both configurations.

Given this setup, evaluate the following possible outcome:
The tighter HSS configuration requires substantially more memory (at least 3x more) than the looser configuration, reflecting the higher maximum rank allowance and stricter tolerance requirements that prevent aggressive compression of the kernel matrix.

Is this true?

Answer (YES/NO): NO